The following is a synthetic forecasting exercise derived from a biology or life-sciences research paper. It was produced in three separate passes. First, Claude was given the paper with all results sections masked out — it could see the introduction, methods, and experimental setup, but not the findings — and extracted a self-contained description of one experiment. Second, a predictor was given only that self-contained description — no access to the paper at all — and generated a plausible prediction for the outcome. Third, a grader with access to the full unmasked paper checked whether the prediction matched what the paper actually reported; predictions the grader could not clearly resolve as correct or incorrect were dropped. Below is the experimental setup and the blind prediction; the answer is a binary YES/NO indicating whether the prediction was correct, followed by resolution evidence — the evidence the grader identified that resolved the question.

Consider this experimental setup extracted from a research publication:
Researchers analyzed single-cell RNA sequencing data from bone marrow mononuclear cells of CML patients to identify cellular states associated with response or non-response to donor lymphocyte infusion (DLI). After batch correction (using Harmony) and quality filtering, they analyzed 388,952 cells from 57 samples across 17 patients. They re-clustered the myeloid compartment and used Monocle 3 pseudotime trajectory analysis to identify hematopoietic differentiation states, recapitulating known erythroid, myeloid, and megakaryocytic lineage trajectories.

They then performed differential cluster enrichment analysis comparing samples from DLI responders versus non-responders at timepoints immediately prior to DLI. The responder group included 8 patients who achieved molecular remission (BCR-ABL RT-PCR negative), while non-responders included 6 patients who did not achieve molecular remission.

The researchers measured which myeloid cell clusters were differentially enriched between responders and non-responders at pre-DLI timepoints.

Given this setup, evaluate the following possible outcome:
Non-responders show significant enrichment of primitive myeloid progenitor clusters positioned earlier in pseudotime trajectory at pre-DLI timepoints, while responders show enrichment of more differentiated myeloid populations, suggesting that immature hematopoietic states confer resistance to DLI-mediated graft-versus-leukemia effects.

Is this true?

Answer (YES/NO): YES